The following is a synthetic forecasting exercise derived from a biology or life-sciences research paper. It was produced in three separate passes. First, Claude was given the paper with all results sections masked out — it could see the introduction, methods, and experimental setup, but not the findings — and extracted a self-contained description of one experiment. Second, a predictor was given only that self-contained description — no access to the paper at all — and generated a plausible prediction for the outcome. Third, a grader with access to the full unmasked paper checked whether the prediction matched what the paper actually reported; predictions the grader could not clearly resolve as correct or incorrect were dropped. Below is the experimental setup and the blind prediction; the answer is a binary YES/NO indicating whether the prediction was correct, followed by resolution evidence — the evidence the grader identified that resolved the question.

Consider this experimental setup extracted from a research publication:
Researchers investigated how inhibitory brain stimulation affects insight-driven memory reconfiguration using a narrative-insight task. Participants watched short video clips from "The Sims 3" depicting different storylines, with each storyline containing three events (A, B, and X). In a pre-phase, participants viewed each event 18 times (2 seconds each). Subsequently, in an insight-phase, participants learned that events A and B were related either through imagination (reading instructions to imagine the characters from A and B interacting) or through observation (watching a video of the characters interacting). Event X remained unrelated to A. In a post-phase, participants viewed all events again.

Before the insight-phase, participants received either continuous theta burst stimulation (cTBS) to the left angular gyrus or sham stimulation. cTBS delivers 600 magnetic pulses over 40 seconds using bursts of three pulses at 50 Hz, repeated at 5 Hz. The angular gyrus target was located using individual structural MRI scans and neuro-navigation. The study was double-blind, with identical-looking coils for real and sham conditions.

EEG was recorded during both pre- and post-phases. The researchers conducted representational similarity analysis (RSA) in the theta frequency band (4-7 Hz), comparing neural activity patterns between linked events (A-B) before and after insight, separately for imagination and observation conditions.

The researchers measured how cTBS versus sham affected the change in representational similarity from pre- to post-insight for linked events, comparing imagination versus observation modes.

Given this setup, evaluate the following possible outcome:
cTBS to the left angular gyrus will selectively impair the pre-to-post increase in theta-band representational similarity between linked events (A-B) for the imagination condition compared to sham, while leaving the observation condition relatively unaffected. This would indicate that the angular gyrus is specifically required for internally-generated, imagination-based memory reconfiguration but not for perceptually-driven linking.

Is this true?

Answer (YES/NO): NO